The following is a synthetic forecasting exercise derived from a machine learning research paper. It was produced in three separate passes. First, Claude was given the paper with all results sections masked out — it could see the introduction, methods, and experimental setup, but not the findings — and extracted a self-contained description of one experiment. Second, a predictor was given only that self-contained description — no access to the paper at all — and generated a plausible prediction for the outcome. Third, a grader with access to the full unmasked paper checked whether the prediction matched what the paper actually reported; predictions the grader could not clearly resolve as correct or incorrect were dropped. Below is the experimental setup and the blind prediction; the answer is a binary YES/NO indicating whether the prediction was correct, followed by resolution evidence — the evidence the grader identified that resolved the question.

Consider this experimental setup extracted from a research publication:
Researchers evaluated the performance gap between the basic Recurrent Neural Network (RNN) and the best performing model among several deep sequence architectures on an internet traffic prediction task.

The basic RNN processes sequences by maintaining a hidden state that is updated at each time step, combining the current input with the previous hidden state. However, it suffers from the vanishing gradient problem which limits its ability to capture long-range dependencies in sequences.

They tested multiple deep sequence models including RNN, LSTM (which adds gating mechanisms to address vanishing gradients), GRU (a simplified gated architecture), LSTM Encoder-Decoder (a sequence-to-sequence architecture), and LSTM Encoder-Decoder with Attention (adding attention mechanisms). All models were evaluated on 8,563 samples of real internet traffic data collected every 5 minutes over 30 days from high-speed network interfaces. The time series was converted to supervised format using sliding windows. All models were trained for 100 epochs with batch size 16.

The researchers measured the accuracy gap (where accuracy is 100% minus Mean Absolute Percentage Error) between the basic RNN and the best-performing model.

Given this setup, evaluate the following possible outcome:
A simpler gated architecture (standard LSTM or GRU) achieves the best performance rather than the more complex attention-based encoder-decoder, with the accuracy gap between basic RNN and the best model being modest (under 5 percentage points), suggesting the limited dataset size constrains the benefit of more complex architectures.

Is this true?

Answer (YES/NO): NO